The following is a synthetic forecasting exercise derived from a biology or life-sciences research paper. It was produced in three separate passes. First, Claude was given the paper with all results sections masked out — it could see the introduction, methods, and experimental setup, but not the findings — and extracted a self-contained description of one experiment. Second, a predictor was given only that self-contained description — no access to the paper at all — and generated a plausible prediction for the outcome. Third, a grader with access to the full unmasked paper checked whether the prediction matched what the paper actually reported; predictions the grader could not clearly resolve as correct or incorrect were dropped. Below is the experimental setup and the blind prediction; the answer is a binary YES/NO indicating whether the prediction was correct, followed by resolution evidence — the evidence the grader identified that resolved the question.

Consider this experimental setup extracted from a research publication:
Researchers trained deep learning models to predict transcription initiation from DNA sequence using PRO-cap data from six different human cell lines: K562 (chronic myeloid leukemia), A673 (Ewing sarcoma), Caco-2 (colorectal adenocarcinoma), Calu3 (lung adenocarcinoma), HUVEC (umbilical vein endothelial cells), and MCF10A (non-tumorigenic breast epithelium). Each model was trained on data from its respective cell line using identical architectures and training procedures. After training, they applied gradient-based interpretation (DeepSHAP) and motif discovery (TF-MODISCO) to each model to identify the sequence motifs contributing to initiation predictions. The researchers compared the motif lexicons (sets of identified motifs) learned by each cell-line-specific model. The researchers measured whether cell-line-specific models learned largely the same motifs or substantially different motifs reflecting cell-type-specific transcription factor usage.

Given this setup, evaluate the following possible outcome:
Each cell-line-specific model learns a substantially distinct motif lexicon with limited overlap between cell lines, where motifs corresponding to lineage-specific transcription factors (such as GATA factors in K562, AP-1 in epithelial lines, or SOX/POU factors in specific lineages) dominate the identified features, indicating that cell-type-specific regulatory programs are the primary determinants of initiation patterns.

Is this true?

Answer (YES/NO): NO